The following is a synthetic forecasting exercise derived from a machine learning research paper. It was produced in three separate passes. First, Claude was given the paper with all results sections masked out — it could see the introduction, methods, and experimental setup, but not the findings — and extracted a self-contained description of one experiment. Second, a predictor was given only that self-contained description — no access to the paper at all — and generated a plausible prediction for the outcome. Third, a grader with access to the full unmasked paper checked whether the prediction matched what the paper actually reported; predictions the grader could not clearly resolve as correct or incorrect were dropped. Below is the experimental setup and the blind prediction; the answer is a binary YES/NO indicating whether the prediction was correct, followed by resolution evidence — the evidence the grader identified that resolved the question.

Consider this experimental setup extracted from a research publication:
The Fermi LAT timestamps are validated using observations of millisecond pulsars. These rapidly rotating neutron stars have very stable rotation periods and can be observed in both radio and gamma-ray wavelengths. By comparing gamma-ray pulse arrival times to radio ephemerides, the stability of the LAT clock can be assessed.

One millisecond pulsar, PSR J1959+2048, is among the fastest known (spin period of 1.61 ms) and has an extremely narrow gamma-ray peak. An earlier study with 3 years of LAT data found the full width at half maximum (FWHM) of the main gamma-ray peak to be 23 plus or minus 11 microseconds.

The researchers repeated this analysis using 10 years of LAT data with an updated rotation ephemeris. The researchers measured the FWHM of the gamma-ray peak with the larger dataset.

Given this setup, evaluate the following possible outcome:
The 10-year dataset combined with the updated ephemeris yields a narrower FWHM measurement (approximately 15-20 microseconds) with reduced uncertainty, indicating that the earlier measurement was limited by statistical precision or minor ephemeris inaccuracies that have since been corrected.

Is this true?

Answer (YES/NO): NO